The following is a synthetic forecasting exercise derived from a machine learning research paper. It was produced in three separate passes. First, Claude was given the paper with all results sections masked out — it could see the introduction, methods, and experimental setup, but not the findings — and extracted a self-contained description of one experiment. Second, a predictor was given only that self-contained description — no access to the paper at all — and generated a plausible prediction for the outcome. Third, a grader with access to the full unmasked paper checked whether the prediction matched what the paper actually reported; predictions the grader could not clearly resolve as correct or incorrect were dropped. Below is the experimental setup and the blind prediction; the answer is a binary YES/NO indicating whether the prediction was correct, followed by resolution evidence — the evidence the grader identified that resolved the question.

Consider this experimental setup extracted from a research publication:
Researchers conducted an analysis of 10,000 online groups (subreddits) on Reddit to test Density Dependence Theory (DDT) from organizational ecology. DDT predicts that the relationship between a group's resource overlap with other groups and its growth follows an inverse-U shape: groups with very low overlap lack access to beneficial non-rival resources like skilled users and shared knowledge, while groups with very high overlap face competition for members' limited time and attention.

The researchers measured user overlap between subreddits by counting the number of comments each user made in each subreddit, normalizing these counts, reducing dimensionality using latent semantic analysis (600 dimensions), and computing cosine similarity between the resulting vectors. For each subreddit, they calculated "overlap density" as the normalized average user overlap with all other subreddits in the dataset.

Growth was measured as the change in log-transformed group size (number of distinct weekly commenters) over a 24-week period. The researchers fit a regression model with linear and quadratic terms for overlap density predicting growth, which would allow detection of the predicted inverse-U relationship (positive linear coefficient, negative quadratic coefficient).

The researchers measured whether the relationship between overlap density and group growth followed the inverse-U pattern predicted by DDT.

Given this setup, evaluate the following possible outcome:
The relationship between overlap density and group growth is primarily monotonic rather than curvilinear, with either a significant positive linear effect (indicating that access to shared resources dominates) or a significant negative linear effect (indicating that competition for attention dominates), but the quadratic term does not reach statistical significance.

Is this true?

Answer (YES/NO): NO